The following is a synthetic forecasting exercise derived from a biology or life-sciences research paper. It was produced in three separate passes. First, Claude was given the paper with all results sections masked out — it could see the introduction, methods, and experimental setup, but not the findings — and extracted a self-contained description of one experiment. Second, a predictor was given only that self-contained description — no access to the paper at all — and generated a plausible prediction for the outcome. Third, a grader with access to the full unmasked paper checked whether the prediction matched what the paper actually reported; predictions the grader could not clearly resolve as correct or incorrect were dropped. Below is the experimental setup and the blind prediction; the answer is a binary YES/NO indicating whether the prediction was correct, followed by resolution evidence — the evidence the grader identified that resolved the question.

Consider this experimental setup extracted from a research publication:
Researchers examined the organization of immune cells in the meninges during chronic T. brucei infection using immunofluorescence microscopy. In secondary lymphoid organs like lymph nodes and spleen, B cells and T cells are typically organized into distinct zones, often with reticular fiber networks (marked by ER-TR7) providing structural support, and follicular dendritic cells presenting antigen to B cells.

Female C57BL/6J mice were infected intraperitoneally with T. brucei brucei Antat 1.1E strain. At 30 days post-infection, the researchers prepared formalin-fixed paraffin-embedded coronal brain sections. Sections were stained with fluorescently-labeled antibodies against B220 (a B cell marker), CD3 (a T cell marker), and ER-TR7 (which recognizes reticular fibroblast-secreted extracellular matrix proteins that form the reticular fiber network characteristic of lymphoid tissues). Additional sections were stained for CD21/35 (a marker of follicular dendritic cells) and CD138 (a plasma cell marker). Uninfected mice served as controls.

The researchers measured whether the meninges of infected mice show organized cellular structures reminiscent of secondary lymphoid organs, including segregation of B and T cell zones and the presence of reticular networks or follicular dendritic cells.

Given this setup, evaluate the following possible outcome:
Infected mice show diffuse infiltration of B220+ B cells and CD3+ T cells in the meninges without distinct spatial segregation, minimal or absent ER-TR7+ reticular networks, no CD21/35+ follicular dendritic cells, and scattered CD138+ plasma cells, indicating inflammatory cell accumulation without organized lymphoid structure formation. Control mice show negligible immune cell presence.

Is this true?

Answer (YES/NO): NO